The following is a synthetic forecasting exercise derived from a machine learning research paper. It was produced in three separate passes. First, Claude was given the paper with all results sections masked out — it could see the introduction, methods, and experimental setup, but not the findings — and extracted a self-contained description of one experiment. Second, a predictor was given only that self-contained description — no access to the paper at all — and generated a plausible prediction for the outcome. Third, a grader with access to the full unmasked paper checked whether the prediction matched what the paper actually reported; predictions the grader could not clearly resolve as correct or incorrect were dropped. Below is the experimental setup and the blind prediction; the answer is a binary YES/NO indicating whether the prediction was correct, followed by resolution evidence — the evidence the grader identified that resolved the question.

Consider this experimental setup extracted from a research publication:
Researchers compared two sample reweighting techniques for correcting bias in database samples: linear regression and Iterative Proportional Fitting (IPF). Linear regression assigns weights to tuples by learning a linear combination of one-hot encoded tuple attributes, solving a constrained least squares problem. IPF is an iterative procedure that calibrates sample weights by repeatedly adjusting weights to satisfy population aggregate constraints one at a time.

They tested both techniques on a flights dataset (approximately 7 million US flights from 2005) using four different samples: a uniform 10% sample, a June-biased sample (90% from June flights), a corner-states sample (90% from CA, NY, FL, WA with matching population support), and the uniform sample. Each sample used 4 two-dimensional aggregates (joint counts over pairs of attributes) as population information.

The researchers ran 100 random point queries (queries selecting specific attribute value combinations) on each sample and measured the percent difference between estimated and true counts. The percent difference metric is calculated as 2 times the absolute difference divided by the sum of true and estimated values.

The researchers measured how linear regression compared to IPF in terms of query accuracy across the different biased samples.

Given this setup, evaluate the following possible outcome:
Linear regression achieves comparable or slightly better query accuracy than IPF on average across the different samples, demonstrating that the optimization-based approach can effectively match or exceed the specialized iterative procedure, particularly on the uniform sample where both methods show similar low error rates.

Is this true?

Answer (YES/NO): NO